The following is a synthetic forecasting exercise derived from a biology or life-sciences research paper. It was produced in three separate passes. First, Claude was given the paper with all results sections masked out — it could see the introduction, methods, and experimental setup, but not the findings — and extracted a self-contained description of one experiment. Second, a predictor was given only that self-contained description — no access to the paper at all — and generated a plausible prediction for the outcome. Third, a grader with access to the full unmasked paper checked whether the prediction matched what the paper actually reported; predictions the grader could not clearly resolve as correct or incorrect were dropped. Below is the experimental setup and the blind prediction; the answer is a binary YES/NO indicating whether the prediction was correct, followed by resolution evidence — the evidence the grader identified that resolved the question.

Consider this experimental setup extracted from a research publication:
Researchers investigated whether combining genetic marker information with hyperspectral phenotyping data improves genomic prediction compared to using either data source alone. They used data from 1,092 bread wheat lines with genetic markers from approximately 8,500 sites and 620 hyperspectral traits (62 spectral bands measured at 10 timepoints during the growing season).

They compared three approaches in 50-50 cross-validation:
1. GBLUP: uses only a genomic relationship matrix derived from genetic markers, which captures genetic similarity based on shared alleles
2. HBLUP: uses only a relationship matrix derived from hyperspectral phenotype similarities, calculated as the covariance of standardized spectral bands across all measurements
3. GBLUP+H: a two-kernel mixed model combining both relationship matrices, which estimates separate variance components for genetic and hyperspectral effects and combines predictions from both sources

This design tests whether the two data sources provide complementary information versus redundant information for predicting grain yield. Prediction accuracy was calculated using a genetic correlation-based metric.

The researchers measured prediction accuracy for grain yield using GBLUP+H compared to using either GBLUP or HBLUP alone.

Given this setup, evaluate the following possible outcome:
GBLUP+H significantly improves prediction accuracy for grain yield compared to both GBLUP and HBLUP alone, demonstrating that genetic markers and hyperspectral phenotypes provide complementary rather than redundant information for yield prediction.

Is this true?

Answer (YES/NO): YES